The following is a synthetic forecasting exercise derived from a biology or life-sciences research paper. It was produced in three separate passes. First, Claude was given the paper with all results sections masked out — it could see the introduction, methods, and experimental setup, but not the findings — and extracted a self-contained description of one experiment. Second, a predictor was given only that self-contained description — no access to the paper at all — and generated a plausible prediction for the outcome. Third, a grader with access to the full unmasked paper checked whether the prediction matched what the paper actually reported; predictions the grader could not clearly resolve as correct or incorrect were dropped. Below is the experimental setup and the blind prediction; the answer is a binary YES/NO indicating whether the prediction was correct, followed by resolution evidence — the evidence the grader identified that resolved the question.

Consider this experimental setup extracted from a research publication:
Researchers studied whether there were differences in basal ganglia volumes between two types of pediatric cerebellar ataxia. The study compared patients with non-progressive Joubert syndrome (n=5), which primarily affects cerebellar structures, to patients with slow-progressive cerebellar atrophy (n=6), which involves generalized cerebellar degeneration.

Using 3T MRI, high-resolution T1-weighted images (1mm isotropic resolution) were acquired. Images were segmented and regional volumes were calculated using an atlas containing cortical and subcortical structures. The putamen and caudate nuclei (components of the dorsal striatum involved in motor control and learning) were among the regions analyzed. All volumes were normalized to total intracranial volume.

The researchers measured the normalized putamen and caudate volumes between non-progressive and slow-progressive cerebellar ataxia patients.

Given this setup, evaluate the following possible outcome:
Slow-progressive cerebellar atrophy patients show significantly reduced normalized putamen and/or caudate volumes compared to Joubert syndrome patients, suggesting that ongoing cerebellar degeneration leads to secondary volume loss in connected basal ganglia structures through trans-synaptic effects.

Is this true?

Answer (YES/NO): NO